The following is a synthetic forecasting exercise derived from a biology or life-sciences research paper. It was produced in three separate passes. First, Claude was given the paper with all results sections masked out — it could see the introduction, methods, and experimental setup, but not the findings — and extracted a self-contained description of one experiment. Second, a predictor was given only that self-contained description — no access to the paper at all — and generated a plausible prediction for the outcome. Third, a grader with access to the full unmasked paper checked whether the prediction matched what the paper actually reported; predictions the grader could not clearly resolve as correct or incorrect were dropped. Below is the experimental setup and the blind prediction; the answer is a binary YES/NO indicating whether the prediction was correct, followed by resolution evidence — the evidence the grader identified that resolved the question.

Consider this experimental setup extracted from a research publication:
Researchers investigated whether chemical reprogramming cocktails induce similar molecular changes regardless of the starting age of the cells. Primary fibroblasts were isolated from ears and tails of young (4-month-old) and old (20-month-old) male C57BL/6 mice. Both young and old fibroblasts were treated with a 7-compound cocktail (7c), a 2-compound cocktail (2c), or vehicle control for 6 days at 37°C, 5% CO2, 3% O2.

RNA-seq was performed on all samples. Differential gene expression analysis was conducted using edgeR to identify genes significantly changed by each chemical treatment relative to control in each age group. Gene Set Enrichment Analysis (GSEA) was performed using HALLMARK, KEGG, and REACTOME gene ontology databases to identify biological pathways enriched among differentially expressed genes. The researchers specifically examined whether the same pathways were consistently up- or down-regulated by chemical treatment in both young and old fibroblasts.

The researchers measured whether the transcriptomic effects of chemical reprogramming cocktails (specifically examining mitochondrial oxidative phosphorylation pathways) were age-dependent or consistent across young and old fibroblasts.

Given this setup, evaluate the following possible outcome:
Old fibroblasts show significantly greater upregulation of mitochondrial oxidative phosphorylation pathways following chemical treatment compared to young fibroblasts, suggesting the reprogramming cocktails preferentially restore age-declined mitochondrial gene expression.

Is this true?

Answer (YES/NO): NO